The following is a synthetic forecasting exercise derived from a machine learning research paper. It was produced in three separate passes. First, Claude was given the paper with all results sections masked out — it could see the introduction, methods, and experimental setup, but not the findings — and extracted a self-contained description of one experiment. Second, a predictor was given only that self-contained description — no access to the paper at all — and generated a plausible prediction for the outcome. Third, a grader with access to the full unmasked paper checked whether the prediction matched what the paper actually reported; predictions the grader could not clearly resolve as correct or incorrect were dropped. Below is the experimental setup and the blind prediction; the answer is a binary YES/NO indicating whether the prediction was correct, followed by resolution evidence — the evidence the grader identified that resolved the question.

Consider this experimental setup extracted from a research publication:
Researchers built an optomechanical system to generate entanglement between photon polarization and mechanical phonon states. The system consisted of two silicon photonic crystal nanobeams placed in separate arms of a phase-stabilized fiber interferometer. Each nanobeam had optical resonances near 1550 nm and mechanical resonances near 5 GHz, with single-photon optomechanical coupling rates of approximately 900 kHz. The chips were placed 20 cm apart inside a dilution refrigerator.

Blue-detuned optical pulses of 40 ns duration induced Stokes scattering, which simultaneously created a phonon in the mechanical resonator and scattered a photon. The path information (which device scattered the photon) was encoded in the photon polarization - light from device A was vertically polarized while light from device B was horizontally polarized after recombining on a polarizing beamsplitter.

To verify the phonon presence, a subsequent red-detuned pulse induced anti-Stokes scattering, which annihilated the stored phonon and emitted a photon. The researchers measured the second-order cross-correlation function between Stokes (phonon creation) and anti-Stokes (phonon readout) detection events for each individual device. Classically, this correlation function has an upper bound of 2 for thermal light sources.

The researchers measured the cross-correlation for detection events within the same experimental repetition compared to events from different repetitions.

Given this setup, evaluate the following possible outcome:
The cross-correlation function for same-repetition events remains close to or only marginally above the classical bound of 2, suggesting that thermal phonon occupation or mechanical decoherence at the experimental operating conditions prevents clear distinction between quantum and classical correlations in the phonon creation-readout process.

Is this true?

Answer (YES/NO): NO